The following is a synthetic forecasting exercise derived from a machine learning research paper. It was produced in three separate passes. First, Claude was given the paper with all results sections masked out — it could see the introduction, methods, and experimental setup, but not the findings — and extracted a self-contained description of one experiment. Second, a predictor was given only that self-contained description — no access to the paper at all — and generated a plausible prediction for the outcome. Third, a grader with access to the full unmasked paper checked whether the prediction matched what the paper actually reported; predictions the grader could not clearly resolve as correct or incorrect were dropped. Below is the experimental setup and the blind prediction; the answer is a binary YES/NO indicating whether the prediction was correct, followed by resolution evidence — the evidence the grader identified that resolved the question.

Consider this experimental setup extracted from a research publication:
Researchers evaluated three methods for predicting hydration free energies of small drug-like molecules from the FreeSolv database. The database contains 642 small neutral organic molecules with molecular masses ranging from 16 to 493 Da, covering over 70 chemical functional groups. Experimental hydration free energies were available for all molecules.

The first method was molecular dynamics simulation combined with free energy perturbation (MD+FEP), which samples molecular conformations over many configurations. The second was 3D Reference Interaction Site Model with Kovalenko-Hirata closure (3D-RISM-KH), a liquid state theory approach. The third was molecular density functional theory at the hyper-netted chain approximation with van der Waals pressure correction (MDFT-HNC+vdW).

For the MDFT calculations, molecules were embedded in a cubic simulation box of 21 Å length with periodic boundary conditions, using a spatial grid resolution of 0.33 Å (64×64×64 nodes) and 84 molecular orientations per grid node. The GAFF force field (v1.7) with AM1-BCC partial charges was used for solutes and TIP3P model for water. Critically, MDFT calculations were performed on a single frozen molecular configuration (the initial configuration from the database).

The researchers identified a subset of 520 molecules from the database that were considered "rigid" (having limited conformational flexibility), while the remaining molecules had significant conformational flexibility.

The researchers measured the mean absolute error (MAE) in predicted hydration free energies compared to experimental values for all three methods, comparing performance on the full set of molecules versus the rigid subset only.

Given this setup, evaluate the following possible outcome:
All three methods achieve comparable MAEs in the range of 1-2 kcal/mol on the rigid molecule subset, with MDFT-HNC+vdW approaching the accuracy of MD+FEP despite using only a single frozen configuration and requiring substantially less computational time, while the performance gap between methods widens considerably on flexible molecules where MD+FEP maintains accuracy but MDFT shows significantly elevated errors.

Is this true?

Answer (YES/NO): NO